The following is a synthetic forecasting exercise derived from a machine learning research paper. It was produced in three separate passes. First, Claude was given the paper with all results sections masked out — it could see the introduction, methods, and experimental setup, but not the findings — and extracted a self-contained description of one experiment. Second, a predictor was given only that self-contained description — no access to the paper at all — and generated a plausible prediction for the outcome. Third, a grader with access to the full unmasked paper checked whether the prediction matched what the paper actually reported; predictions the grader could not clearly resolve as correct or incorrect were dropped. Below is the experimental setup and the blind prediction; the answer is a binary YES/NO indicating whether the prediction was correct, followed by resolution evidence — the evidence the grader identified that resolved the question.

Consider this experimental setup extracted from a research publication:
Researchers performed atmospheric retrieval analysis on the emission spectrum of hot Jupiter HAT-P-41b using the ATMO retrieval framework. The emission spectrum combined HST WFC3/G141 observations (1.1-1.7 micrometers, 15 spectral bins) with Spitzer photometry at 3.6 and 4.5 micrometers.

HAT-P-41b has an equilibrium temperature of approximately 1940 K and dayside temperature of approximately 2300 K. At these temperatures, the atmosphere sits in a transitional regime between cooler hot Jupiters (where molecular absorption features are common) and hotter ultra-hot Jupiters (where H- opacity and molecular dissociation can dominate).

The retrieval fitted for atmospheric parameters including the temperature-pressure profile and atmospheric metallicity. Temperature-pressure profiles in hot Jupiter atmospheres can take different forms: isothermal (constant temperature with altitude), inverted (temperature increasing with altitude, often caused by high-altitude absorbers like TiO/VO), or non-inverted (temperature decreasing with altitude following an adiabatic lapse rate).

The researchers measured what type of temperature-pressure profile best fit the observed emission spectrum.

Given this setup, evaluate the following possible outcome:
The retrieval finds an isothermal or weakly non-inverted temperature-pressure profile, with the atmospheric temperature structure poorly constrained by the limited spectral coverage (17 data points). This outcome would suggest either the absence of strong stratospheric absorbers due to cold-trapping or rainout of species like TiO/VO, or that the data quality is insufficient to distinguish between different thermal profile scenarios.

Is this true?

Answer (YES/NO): NO